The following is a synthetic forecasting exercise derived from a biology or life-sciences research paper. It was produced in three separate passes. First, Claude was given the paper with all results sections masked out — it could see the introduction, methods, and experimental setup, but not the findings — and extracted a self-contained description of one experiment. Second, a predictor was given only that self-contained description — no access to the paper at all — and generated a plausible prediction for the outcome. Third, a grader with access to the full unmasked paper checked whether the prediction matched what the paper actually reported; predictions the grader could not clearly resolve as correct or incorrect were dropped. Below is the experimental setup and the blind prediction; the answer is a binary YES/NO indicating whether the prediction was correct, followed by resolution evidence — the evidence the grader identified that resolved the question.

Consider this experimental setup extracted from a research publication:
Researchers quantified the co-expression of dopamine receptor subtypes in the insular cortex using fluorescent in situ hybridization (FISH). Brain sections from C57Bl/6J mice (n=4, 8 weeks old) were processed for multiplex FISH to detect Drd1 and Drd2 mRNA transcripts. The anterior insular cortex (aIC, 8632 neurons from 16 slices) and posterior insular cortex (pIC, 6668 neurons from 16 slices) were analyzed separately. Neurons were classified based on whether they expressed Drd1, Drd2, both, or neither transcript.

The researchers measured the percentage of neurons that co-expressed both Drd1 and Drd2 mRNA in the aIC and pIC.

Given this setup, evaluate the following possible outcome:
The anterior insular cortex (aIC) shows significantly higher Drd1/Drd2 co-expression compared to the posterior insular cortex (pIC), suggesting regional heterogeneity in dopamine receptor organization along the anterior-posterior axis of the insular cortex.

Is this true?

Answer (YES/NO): YES